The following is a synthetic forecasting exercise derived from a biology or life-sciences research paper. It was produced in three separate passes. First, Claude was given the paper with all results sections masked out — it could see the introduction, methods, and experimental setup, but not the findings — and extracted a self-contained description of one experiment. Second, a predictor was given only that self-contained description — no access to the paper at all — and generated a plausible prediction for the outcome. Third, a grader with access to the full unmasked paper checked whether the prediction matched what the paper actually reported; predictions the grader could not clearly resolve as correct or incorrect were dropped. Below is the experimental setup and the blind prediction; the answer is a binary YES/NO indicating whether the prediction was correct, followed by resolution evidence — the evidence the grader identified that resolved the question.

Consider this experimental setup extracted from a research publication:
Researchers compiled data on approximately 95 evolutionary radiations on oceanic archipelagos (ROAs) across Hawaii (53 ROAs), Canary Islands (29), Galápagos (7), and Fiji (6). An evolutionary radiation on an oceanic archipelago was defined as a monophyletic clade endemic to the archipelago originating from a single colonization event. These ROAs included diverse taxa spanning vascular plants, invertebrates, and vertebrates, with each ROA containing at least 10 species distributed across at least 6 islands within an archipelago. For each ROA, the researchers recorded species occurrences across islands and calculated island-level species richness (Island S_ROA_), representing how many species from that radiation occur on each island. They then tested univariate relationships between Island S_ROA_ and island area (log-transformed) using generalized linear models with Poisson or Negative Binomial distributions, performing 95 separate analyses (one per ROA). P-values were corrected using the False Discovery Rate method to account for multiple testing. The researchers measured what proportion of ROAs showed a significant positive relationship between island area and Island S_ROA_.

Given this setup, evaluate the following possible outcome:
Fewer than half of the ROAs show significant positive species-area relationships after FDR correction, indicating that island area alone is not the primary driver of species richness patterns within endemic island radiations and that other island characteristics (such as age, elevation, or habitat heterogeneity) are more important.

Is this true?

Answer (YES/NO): YES